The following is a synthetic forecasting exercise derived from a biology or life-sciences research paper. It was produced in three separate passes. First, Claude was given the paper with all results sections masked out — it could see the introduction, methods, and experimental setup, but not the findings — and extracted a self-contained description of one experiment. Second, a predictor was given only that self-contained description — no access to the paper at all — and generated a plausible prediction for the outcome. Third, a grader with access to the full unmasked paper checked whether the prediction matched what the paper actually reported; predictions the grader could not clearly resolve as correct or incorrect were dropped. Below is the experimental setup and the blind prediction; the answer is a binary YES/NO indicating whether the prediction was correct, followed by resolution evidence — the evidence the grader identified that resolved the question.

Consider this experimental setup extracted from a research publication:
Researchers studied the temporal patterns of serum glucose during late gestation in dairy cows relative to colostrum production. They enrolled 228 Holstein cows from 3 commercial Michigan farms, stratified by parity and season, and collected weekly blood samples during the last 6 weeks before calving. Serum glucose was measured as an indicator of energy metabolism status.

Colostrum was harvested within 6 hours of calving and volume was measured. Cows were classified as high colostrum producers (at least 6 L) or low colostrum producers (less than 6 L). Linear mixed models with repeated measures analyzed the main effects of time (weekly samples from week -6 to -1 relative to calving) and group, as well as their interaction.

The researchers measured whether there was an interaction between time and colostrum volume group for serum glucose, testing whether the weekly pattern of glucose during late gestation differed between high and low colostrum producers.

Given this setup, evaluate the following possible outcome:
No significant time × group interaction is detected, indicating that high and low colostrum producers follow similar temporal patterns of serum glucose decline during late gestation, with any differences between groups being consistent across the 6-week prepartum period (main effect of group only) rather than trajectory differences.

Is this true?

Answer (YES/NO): NO